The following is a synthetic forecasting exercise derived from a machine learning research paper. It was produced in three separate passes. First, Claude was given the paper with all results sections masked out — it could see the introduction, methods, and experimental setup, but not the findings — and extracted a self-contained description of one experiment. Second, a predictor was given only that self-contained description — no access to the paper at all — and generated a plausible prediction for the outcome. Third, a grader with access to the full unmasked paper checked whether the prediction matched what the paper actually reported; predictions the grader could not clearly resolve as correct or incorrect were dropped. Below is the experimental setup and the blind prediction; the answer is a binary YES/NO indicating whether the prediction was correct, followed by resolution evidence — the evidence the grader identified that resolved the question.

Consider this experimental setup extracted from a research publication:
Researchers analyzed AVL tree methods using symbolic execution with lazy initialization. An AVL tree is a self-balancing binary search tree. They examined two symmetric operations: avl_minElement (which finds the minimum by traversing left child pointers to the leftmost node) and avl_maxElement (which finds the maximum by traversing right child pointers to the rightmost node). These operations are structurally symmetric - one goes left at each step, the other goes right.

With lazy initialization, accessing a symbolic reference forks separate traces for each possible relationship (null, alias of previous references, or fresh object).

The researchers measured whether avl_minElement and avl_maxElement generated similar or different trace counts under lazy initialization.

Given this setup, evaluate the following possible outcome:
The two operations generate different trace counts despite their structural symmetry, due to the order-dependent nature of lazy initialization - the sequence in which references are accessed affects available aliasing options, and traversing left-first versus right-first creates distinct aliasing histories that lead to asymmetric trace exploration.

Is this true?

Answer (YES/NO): NO